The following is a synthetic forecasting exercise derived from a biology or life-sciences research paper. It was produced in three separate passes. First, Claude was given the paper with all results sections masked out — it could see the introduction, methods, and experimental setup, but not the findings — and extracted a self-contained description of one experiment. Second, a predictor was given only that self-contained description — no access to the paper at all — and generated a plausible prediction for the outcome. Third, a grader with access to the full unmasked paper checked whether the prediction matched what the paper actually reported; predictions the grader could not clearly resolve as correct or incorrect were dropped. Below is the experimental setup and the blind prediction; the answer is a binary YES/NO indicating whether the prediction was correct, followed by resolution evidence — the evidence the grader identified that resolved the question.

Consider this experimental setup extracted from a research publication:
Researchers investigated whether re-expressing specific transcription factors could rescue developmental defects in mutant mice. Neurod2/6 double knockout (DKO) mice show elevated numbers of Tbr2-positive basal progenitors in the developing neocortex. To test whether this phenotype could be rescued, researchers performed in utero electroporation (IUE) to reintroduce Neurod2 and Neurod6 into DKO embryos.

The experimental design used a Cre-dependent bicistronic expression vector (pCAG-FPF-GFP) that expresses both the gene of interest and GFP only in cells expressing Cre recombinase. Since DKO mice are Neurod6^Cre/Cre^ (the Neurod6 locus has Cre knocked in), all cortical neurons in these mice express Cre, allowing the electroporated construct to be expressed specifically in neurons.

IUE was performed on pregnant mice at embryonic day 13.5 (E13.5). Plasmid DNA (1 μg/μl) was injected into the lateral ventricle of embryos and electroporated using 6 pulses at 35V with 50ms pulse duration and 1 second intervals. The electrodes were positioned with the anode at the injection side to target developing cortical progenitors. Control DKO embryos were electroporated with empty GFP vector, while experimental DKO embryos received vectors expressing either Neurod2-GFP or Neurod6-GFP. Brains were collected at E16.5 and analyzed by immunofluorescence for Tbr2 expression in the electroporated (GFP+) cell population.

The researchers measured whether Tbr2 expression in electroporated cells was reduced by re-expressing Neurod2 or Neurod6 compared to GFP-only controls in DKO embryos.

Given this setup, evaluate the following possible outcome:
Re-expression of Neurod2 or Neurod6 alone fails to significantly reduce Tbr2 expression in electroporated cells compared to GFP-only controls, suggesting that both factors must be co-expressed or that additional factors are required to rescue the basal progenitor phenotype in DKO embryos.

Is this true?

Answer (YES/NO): NO